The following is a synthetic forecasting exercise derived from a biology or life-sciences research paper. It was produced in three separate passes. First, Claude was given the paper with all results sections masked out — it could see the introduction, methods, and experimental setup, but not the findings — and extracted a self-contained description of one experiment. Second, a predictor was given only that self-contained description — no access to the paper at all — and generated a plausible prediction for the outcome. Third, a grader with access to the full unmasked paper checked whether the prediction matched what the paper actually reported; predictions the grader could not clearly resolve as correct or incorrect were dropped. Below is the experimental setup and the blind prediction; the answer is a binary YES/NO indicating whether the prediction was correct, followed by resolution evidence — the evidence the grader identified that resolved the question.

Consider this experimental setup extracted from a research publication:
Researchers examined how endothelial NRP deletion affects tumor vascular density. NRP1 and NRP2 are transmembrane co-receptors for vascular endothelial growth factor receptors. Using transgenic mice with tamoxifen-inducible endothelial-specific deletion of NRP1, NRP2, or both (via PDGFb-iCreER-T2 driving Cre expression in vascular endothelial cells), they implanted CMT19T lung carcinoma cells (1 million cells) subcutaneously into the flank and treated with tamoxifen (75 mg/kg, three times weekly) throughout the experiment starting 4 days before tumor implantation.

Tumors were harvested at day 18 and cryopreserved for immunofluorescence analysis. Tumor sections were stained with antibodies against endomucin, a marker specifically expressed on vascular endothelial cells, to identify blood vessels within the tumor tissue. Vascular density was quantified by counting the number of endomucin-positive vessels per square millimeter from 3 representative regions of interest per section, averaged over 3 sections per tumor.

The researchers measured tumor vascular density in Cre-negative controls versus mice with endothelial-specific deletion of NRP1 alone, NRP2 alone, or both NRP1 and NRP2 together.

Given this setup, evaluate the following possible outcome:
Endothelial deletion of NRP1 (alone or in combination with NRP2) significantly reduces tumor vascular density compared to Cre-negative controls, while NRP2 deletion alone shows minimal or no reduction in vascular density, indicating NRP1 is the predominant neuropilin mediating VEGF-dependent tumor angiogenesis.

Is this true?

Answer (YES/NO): NO